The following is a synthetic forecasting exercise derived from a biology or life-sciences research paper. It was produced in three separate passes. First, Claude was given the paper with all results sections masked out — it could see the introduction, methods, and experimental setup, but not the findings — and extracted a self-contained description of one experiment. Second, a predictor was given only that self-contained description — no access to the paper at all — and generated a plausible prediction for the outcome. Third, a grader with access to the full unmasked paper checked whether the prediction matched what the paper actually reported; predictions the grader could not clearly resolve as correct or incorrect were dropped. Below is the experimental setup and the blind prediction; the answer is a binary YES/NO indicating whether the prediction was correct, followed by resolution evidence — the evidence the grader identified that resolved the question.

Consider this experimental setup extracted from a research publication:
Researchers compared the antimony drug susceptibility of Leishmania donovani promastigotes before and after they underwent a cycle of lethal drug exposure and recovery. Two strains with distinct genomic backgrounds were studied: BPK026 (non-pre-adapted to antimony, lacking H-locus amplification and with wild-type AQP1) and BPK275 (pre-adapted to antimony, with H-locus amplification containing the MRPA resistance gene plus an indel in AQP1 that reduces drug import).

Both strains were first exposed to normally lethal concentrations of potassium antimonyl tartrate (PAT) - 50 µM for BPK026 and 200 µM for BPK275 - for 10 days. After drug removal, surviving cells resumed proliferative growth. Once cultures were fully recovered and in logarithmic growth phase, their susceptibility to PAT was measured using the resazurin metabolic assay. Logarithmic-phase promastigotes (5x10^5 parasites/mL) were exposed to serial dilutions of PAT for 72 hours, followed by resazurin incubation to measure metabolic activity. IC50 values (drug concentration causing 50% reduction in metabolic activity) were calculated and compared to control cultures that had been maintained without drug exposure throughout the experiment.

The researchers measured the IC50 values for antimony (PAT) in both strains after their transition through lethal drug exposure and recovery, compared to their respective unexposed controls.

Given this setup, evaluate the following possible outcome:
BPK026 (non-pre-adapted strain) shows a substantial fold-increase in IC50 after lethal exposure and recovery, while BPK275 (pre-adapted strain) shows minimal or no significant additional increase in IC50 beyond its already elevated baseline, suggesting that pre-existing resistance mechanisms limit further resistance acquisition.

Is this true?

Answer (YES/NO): NO